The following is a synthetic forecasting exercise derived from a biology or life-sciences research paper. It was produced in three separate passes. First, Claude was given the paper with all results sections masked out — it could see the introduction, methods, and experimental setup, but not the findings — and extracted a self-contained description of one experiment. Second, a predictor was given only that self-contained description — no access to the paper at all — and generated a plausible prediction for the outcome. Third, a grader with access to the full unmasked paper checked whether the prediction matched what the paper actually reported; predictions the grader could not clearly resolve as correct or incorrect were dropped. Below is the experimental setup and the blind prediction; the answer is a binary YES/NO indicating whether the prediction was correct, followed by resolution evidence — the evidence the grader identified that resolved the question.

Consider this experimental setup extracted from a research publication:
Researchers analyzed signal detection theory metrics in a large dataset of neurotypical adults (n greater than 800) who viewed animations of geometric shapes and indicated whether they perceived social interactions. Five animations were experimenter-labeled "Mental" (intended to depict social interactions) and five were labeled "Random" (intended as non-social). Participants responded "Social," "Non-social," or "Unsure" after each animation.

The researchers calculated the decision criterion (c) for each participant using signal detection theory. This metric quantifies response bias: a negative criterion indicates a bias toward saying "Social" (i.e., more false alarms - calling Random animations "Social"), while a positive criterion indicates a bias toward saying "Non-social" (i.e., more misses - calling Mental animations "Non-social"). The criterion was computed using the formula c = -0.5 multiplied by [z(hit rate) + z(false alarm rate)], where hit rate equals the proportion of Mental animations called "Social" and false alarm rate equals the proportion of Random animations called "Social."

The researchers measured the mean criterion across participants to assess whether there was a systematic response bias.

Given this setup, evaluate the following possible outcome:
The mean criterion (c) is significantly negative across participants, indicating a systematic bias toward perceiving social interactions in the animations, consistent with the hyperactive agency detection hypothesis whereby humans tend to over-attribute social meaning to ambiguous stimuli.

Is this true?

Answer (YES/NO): YES